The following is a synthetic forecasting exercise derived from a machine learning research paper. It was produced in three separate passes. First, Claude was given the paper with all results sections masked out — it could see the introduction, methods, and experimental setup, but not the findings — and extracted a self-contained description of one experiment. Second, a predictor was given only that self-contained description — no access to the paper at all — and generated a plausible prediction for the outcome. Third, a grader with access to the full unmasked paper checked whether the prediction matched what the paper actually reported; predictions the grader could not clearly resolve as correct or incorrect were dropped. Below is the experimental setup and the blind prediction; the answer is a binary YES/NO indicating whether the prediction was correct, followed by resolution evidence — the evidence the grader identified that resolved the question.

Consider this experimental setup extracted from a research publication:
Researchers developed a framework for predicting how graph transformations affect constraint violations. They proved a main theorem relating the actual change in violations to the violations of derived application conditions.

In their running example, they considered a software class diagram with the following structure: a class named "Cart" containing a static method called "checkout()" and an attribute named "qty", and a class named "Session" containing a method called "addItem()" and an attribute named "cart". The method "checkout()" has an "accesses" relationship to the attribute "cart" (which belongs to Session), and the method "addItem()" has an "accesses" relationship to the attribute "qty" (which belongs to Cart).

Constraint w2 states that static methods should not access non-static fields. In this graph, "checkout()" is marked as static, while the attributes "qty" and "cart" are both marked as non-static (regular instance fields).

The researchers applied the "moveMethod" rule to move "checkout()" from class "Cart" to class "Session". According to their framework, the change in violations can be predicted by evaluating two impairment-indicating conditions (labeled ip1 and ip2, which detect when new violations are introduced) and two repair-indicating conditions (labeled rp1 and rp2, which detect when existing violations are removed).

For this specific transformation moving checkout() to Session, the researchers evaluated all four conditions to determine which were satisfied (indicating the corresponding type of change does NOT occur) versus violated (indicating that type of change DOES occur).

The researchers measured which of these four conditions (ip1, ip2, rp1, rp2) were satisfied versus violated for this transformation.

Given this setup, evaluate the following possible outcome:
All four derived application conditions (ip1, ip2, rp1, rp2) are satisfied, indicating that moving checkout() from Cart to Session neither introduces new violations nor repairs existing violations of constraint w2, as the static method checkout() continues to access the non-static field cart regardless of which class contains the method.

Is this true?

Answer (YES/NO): NO